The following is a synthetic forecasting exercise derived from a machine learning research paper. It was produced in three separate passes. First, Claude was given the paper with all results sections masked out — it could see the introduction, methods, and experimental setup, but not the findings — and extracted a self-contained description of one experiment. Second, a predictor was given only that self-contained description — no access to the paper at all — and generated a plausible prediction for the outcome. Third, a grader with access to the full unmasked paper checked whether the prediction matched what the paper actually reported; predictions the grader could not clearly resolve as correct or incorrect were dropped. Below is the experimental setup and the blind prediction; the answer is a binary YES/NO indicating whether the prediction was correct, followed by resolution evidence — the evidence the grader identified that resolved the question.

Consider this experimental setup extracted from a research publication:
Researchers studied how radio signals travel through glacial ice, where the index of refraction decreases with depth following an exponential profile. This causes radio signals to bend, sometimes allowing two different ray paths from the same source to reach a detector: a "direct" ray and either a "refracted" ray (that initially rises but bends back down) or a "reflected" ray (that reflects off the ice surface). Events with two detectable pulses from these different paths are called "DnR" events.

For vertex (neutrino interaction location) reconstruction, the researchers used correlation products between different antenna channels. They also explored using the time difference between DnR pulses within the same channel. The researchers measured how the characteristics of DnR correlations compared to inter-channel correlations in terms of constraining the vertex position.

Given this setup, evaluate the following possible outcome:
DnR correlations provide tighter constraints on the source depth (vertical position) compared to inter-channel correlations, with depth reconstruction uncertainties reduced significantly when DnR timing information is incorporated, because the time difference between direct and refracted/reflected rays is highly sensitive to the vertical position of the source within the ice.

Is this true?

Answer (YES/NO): NO